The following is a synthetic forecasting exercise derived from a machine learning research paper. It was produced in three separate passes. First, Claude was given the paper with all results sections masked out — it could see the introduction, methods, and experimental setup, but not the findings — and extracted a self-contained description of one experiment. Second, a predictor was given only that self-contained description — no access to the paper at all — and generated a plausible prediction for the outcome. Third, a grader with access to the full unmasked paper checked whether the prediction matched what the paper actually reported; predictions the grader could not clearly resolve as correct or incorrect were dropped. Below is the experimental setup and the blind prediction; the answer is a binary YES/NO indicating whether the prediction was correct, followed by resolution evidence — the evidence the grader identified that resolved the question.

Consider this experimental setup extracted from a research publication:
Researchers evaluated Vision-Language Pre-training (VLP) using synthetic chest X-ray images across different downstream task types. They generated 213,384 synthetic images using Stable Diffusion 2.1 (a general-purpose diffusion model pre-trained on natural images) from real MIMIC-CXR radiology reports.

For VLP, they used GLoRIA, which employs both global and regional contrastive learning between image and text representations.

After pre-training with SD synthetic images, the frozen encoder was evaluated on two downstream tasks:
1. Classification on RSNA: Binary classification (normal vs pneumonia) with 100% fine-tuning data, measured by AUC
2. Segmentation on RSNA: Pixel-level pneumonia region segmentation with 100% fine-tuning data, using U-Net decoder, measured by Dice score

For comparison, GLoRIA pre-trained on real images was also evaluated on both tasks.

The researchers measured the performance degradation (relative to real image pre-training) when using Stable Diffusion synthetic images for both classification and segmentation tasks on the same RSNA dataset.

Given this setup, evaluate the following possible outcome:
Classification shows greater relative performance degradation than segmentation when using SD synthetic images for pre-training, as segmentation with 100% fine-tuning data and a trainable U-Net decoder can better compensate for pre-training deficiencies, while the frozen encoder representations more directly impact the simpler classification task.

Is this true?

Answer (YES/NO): NO